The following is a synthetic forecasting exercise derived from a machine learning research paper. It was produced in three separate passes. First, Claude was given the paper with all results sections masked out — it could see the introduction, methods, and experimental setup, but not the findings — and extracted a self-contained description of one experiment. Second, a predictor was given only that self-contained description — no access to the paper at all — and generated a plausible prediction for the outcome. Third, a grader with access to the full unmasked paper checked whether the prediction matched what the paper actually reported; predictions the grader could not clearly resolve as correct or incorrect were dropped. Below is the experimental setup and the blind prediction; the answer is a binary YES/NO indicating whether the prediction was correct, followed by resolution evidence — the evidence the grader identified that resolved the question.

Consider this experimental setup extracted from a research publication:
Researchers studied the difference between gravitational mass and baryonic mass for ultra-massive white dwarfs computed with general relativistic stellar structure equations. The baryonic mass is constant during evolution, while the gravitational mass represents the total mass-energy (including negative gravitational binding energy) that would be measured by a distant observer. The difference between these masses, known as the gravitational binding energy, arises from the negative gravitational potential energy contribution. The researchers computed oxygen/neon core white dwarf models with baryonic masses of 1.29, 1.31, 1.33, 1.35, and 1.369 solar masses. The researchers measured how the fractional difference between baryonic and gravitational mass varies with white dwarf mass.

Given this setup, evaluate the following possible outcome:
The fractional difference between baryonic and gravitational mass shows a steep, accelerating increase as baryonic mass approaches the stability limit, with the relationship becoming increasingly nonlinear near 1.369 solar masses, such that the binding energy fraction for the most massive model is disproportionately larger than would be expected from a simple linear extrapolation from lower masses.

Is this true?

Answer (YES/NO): NO